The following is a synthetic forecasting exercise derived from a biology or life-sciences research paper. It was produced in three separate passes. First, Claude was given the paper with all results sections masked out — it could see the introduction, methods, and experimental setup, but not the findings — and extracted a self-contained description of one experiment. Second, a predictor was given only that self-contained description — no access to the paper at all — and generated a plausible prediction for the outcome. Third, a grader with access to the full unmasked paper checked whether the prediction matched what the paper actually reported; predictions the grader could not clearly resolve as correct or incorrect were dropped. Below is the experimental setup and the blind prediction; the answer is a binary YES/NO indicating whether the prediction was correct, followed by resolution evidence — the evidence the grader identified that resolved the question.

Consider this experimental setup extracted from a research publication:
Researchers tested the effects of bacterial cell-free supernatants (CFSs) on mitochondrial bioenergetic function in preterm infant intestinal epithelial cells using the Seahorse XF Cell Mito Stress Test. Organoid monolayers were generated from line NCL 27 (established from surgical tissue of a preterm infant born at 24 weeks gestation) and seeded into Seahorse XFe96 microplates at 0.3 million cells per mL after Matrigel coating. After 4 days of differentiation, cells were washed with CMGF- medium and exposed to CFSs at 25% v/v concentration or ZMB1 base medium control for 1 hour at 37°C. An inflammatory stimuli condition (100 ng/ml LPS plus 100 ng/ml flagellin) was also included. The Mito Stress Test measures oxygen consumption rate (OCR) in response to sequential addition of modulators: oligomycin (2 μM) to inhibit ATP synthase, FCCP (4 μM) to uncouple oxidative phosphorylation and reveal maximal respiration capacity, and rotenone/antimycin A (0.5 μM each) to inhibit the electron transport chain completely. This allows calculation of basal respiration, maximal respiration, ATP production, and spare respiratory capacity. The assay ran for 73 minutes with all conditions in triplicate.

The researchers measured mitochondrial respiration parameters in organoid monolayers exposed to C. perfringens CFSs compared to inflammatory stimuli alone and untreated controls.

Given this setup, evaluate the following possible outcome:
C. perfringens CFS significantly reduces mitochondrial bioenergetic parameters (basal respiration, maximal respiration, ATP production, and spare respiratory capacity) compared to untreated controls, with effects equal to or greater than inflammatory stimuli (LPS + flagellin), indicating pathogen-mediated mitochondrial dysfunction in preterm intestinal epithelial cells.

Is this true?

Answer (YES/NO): NO